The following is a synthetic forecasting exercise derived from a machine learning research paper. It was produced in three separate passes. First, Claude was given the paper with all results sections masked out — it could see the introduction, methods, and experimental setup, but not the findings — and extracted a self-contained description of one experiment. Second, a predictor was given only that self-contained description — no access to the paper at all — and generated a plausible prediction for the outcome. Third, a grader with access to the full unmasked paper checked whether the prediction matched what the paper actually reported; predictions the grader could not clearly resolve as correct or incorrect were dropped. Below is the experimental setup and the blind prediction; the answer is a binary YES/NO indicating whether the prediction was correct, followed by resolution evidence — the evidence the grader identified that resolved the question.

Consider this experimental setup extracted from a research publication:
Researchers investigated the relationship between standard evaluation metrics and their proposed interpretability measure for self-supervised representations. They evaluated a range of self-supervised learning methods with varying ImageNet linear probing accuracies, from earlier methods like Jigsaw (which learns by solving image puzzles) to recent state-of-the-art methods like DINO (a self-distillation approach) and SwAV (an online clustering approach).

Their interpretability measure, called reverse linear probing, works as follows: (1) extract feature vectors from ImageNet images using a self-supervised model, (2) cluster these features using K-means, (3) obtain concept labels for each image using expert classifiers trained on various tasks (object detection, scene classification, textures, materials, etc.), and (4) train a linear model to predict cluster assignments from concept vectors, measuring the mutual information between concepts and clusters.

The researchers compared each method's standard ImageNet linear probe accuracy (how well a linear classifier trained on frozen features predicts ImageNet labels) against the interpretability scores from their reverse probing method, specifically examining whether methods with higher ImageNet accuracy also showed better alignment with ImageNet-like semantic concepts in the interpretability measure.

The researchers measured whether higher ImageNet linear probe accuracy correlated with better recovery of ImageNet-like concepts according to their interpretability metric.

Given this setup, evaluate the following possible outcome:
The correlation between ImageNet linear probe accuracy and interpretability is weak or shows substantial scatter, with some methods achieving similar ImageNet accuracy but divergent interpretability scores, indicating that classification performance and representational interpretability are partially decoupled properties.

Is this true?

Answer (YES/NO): NO